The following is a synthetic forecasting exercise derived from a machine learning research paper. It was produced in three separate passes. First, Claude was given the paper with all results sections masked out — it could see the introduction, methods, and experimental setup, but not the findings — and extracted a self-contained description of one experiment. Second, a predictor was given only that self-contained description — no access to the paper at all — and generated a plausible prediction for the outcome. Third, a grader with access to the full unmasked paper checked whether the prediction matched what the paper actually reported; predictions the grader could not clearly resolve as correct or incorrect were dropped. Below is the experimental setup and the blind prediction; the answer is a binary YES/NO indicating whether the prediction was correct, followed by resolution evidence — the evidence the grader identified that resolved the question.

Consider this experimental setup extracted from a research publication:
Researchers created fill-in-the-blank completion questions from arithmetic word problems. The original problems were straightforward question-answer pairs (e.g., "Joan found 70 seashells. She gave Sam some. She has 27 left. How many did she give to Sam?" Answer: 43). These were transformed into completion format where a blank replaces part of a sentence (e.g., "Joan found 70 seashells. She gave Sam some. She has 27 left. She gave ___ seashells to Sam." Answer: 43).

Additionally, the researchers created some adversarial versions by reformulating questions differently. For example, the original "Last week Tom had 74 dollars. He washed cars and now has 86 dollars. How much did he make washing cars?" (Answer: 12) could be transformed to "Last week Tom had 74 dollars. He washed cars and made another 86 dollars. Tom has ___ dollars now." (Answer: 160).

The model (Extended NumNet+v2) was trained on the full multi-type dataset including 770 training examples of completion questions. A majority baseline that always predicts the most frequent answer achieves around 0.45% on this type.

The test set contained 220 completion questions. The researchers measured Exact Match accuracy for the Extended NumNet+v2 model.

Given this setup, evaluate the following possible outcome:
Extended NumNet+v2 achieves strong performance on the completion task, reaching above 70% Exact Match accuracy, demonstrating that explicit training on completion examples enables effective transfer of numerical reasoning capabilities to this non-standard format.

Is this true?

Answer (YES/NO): NO